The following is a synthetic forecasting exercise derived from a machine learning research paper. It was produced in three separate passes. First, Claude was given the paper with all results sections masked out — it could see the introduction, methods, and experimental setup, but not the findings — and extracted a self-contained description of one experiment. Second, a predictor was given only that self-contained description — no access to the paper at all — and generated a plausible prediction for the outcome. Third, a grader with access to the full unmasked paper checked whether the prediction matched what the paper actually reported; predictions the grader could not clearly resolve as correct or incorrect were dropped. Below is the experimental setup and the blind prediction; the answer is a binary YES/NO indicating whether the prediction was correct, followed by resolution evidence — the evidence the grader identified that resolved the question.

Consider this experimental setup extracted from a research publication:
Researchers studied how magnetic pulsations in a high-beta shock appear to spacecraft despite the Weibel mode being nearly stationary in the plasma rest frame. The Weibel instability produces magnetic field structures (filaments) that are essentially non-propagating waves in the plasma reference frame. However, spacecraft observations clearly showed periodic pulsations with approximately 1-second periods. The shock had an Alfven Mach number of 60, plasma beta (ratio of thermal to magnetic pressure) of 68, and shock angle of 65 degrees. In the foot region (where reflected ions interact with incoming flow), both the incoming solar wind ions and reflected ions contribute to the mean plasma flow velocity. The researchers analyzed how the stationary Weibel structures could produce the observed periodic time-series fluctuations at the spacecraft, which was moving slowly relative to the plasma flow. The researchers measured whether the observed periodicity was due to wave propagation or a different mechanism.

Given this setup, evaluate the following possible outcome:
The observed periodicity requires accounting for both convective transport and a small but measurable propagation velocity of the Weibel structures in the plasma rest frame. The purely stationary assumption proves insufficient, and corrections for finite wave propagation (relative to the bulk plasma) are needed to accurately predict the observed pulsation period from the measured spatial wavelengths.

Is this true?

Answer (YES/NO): NO